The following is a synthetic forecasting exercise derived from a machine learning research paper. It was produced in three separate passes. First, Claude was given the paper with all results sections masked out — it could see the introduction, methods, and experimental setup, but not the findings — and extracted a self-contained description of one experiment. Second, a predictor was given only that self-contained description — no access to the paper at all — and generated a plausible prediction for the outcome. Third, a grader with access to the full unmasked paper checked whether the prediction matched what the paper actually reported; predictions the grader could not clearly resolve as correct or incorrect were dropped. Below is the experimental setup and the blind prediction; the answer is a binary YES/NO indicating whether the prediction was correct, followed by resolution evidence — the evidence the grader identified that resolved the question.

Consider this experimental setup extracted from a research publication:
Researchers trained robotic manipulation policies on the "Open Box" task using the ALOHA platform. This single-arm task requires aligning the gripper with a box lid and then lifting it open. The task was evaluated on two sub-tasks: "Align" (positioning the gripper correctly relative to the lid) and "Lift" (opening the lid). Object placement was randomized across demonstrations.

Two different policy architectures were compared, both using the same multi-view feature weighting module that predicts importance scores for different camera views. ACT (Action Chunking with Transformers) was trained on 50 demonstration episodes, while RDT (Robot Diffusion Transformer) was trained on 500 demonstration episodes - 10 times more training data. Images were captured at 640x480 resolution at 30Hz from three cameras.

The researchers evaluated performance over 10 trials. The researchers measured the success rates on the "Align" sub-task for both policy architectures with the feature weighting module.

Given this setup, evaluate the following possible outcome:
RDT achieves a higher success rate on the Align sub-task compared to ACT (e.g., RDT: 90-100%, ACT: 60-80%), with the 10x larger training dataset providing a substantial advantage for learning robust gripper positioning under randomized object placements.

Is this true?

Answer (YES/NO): NO